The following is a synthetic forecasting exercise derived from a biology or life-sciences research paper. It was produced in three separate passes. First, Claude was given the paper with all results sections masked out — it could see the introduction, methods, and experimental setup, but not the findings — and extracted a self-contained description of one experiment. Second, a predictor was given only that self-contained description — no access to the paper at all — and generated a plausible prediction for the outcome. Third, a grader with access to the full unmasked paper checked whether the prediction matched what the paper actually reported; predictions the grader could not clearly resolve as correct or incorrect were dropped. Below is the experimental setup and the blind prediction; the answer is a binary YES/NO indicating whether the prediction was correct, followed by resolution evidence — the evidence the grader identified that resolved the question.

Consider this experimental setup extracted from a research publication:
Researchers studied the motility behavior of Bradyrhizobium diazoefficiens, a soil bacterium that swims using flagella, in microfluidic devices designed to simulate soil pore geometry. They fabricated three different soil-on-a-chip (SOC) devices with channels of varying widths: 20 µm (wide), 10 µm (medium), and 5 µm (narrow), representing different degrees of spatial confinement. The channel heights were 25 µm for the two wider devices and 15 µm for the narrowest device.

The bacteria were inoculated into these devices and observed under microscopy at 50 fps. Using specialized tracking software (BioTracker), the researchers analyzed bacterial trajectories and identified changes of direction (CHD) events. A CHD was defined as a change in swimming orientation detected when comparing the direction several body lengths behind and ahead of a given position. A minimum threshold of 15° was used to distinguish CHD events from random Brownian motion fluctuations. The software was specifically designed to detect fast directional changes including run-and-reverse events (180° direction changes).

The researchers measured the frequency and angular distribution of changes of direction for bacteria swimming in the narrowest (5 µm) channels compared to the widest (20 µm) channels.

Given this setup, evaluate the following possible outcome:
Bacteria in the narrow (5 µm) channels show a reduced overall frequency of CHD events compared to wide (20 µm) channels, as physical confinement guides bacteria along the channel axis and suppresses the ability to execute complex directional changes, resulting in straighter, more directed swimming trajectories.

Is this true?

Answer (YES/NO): NO